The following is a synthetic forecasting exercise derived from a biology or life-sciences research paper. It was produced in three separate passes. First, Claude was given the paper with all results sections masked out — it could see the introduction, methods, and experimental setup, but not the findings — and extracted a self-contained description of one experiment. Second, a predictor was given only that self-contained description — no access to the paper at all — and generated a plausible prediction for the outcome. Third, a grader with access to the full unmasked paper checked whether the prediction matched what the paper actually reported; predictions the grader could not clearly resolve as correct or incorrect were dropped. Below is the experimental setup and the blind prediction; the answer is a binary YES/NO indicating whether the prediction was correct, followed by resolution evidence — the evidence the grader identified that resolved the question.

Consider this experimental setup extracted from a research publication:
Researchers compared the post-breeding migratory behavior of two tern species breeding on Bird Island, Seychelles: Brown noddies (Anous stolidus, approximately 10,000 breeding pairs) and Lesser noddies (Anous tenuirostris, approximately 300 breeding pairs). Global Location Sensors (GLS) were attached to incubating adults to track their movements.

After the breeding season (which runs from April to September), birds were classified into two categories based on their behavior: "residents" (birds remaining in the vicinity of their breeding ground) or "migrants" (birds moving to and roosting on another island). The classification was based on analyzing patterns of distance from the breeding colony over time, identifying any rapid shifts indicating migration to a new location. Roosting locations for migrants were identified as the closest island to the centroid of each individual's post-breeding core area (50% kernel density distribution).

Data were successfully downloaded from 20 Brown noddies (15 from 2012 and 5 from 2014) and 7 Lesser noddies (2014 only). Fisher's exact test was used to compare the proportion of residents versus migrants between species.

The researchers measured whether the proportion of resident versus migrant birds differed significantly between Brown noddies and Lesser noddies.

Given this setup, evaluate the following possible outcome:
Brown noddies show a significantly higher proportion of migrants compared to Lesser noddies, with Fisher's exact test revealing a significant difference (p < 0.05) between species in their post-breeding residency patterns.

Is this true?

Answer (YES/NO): NO